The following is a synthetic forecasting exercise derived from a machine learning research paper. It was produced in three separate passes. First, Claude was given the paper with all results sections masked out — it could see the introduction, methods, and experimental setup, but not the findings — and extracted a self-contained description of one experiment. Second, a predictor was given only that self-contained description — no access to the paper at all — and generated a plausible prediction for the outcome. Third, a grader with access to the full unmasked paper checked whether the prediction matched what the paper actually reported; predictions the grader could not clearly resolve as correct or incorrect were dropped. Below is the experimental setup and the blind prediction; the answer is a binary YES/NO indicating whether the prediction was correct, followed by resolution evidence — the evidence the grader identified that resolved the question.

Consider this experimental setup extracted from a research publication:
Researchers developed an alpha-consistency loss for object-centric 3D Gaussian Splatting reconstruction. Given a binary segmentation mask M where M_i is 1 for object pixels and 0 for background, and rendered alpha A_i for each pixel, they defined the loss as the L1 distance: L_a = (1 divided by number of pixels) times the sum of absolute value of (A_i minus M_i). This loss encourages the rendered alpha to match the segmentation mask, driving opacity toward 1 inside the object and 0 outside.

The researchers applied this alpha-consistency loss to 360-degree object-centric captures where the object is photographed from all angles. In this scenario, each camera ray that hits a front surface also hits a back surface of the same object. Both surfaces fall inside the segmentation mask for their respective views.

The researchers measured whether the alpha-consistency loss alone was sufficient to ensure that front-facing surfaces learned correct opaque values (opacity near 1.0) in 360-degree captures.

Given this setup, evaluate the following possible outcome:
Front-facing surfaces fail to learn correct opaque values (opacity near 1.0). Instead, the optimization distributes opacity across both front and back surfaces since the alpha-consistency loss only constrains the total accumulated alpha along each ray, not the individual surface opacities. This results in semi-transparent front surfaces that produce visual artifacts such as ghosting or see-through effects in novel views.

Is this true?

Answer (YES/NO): YES